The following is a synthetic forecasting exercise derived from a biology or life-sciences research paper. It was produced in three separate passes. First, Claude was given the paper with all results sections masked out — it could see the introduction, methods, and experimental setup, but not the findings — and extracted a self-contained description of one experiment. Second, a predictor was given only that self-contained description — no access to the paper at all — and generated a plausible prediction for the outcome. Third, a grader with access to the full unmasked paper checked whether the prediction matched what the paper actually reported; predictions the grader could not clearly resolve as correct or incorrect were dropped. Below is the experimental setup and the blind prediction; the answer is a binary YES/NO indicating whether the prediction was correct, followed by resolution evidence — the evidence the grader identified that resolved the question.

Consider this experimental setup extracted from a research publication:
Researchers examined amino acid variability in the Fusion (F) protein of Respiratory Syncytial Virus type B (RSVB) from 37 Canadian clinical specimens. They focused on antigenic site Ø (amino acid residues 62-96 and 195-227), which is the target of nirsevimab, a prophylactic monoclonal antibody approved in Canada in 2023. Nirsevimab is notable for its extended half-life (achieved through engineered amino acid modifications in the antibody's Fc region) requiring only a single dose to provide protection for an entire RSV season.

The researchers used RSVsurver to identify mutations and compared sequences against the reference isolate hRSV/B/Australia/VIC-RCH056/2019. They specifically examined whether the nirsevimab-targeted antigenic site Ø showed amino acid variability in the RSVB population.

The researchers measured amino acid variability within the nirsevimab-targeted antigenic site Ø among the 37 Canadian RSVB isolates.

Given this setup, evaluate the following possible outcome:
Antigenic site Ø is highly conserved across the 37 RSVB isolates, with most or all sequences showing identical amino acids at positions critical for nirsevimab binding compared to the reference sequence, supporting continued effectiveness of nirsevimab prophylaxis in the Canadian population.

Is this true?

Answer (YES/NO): NO